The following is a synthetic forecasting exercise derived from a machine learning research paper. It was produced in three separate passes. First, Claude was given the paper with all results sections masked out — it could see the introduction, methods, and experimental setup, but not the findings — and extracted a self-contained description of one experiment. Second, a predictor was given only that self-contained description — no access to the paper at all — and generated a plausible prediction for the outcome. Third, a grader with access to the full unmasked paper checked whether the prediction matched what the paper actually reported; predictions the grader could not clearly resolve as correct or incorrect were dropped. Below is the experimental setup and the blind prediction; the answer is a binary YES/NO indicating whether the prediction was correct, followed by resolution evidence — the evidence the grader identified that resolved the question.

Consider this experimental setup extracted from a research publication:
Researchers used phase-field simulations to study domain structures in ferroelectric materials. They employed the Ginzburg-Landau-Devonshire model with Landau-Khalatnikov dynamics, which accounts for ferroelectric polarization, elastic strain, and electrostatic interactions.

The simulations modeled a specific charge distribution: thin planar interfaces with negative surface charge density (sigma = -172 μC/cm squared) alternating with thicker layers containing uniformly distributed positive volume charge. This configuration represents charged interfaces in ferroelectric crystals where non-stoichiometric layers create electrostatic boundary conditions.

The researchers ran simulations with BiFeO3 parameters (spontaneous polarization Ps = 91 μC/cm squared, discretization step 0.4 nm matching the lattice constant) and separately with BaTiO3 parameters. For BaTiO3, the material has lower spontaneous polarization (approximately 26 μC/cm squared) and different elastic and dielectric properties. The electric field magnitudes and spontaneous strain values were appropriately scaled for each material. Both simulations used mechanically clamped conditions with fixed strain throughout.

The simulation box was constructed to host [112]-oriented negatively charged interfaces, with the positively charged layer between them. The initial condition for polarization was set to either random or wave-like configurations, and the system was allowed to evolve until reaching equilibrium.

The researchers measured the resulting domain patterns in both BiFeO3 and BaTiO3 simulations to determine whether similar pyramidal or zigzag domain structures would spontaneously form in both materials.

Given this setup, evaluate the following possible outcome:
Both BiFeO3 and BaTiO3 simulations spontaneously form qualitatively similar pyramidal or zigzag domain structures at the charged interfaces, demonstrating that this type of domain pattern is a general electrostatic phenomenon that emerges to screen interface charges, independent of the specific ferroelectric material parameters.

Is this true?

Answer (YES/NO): NO